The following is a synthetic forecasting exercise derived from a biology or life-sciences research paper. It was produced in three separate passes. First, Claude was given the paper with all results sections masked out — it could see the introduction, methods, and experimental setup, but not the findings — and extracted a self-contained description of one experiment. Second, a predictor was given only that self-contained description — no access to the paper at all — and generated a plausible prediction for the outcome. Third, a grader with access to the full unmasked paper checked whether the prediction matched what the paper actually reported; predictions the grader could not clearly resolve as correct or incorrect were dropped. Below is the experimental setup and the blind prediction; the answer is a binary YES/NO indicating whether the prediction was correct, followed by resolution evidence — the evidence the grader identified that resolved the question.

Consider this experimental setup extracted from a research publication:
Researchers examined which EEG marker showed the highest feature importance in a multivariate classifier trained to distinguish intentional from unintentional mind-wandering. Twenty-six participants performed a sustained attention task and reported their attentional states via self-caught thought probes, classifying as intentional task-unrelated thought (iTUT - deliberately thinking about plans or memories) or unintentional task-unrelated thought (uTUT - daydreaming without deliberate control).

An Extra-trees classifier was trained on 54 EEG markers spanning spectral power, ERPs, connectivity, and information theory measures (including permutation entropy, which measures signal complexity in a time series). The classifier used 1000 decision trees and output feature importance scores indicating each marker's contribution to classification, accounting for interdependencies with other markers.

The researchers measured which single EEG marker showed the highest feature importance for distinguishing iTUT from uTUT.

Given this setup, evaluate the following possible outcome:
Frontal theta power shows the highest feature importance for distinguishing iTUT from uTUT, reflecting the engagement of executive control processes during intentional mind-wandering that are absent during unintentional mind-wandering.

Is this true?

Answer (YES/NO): NO